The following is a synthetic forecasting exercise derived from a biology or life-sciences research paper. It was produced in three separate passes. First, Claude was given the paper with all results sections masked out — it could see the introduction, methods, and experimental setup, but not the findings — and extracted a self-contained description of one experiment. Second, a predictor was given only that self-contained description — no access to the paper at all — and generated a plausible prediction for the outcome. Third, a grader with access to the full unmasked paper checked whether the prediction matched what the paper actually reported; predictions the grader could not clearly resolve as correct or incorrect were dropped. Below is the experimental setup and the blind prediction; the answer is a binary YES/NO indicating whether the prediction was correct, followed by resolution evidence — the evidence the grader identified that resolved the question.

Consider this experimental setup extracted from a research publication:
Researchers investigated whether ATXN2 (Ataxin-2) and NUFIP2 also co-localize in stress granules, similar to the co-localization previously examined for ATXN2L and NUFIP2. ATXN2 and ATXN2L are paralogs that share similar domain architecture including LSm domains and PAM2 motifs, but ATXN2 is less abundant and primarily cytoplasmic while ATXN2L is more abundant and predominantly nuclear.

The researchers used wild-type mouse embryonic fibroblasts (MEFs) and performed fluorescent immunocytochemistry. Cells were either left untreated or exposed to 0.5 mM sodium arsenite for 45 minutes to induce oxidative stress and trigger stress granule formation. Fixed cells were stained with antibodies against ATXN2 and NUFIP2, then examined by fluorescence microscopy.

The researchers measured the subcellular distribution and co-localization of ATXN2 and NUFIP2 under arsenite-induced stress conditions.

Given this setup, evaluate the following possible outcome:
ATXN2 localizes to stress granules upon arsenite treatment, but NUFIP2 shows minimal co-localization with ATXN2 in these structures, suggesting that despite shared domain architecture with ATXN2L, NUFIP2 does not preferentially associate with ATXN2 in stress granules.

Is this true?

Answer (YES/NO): NO